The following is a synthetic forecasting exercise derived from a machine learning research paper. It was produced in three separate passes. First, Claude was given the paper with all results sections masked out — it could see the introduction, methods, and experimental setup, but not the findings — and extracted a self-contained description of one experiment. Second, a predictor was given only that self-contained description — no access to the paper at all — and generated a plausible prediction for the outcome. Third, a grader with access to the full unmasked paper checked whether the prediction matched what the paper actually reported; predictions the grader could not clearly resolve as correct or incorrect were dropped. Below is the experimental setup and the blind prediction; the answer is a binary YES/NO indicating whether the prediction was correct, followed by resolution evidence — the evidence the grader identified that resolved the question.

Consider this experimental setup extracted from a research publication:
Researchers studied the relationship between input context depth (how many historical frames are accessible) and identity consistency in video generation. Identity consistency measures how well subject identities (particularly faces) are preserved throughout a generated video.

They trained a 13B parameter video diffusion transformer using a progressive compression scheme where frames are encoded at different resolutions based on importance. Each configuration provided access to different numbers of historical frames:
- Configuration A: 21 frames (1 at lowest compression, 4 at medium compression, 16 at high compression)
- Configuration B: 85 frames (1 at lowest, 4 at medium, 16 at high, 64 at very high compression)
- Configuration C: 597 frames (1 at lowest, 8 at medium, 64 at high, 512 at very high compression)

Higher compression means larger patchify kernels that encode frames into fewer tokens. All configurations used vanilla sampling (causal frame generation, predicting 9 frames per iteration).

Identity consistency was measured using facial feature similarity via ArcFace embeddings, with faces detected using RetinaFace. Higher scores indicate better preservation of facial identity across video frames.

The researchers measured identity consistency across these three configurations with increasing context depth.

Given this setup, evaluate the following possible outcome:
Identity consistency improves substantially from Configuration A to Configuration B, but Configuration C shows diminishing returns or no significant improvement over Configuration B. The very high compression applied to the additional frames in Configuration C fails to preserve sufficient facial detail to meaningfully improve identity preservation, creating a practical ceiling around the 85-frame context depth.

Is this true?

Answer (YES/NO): NO